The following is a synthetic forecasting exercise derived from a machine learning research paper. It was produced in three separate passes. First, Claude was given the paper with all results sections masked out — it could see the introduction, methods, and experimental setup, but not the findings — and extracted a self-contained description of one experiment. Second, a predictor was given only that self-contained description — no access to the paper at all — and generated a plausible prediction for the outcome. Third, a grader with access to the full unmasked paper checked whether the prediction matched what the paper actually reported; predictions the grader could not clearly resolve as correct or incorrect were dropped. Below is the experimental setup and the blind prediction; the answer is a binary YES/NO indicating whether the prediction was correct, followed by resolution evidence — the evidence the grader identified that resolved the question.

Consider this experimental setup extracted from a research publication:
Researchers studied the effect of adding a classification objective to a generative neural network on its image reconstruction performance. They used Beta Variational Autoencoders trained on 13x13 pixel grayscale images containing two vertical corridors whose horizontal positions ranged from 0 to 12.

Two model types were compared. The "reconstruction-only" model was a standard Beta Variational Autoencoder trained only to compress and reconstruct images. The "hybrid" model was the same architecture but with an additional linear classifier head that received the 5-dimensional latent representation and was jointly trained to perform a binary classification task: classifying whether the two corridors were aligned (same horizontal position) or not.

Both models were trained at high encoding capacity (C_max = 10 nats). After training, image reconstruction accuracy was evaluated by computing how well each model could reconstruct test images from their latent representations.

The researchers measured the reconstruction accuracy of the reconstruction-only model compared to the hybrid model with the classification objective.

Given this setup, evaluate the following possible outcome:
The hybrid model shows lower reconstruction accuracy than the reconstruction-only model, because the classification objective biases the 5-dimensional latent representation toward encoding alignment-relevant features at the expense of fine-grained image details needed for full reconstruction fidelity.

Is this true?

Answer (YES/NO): YES